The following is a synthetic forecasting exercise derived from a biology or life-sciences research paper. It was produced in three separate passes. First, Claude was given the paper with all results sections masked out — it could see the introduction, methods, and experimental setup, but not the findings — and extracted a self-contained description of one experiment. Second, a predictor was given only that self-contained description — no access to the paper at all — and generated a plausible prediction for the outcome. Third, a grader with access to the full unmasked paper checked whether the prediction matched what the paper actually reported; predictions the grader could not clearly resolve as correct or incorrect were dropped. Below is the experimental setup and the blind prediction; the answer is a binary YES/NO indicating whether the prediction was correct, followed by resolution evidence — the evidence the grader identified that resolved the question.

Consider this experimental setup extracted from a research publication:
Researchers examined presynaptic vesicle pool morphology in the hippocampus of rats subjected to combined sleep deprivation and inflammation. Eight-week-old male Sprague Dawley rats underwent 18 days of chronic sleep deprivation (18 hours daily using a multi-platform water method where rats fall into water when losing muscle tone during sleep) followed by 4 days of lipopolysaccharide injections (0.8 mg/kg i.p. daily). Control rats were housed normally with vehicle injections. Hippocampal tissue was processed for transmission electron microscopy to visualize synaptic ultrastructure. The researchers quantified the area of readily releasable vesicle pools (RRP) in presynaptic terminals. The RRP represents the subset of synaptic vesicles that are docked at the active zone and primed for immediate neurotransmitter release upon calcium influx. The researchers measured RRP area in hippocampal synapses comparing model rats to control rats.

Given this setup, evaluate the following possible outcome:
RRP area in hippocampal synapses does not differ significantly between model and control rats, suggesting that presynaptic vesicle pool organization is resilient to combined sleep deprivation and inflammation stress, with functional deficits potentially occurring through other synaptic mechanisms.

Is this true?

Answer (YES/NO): NO